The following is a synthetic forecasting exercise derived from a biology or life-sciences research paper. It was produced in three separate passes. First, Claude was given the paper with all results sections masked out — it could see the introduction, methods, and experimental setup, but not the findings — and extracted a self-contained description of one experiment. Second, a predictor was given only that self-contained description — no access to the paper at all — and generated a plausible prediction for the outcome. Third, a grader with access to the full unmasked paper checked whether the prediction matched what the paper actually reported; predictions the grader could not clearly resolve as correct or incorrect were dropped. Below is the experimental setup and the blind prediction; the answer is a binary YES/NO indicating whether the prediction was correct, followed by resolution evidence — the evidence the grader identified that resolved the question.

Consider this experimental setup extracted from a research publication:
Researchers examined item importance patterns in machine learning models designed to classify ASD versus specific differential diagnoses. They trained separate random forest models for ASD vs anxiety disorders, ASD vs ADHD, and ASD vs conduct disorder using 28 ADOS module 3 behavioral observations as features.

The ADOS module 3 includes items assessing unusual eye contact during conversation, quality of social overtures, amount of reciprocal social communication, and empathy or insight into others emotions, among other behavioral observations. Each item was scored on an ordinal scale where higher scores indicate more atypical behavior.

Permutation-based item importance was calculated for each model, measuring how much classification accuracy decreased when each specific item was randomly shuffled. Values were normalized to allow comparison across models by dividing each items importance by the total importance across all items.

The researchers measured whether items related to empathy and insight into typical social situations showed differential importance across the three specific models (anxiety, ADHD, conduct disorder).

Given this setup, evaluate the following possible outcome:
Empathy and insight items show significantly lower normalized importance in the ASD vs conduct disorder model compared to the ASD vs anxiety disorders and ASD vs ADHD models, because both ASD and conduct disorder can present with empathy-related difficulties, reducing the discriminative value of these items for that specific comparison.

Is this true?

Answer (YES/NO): NO